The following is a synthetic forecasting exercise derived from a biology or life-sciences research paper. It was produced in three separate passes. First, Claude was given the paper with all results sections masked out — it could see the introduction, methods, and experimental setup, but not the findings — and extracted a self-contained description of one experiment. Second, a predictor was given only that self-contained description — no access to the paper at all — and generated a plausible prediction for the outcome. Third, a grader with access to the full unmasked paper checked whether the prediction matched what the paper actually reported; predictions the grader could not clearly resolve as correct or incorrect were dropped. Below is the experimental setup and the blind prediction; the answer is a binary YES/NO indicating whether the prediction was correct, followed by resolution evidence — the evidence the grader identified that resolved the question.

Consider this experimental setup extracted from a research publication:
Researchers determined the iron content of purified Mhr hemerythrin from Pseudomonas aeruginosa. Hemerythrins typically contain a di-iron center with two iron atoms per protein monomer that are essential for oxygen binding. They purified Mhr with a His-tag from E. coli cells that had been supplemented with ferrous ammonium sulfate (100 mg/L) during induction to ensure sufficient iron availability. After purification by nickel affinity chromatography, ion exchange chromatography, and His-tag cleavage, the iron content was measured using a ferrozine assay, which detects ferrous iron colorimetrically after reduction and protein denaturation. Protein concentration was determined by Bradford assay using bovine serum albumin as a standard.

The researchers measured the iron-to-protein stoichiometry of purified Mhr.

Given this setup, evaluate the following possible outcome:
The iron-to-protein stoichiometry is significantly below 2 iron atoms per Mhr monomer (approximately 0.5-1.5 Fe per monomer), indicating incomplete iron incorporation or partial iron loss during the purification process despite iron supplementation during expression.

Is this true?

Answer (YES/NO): NO